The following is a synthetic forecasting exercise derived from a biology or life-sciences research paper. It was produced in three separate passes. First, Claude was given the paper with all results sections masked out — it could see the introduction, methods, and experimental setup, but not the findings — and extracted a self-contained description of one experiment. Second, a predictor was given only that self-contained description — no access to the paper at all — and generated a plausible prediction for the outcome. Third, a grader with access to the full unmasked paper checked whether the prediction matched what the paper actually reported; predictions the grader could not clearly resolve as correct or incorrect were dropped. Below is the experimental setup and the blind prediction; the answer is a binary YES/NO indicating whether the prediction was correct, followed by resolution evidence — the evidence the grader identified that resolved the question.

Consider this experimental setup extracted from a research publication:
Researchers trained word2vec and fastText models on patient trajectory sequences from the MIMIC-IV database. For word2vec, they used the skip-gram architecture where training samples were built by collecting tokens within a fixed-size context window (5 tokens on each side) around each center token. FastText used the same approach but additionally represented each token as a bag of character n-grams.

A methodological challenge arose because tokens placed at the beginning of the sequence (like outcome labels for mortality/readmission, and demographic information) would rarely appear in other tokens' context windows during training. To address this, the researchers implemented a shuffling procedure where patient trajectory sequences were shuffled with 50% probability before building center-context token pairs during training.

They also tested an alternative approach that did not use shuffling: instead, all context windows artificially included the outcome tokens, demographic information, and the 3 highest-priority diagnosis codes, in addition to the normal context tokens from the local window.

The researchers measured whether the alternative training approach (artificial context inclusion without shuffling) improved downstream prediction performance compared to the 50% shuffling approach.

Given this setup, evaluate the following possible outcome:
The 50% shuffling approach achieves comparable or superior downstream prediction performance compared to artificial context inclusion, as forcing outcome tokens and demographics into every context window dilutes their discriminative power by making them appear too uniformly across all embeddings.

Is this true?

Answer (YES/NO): YES